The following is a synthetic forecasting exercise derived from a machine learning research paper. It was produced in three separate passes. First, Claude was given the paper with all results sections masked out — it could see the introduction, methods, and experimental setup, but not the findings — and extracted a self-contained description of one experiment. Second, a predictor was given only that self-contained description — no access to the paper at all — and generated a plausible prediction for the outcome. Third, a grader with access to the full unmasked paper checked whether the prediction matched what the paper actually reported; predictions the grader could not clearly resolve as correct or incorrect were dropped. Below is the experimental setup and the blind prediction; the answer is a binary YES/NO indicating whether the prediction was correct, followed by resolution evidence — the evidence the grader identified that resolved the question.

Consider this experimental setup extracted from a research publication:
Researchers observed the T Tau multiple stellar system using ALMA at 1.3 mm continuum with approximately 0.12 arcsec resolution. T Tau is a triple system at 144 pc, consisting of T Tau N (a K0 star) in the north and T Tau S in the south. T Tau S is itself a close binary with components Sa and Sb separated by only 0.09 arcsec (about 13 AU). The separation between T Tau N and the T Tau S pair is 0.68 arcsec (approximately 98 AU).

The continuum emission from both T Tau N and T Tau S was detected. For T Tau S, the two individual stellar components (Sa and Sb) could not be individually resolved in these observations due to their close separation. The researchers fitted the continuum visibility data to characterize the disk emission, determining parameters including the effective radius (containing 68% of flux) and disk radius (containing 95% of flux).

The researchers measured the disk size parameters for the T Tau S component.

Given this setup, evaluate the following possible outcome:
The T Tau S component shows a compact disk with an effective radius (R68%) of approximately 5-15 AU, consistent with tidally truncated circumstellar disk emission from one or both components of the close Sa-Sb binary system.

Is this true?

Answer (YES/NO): NO